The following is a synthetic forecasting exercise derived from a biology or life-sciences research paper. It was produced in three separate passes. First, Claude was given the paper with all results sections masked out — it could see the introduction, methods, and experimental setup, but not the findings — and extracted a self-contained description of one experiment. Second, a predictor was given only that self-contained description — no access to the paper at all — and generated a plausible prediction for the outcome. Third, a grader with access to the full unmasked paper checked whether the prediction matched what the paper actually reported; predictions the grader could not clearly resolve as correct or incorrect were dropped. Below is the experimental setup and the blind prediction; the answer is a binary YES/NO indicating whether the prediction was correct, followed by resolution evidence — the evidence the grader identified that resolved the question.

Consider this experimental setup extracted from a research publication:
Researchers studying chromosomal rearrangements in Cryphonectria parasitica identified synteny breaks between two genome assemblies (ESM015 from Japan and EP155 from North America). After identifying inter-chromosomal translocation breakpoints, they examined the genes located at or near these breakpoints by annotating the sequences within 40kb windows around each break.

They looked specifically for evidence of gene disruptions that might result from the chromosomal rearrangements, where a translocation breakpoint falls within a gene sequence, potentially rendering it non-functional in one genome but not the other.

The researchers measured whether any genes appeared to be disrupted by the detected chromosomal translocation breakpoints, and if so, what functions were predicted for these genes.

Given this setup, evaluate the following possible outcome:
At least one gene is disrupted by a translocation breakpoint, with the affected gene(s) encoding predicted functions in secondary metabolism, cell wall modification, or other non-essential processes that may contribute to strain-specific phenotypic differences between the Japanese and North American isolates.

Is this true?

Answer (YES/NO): YES